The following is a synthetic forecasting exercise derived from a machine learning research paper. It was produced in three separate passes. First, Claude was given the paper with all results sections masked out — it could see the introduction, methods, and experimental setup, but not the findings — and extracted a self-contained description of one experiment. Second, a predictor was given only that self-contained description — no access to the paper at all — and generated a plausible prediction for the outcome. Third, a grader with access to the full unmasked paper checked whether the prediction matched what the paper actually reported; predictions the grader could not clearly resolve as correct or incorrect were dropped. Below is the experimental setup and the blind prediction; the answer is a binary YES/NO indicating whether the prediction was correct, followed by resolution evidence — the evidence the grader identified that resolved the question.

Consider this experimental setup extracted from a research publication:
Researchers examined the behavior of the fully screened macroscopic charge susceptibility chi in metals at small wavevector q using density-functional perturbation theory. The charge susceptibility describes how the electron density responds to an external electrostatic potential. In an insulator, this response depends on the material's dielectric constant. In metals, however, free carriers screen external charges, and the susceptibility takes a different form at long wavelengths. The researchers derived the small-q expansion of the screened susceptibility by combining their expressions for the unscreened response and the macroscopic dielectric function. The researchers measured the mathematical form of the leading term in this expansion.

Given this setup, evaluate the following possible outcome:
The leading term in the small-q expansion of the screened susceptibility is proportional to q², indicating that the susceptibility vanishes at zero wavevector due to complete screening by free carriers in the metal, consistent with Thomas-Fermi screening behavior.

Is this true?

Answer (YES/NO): YES